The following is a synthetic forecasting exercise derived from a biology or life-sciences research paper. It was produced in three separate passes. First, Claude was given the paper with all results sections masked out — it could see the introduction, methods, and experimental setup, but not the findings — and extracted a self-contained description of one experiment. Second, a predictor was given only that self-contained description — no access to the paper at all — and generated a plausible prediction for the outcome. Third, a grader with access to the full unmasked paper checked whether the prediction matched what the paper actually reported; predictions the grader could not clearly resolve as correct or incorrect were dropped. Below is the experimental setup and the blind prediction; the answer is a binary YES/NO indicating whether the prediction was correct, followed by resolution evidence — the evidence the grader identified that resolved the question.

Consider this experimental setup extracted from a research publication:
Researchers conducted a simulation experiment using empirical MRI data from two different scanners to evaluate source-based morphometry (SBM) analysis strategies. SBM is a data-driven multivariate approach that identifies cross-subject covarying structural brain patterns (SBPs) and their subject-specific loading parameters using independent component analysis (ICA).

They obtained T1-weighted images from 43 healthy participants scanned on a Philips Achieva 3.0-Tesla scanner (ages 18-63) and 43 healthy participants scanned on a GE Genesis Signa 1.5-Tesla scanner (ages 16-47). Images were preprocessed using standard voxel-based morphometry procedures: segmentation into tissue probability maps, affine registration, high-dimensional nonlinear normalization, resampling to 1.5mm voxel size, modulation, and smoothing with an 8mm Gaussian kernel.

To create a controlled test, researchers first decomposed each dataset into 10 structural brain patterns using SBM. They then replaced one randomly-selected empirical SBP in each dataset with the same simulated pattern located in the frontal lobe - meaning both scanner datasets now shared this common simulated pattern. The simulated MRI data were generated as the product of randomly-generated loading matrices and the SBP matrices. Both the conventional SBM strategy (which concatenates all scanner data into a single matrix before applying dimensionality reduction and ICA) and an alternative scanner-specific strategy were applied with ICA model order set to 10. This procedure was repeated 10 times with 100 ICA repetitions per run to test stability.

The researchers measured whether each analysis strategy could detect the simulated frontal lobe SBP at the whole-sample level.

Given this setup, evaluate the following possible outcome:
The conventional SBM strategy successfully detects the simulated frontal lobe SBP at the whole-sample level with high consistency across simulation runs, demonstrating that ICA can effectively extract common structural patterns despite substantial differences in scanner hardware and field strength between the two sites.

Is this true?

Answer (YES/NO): NO